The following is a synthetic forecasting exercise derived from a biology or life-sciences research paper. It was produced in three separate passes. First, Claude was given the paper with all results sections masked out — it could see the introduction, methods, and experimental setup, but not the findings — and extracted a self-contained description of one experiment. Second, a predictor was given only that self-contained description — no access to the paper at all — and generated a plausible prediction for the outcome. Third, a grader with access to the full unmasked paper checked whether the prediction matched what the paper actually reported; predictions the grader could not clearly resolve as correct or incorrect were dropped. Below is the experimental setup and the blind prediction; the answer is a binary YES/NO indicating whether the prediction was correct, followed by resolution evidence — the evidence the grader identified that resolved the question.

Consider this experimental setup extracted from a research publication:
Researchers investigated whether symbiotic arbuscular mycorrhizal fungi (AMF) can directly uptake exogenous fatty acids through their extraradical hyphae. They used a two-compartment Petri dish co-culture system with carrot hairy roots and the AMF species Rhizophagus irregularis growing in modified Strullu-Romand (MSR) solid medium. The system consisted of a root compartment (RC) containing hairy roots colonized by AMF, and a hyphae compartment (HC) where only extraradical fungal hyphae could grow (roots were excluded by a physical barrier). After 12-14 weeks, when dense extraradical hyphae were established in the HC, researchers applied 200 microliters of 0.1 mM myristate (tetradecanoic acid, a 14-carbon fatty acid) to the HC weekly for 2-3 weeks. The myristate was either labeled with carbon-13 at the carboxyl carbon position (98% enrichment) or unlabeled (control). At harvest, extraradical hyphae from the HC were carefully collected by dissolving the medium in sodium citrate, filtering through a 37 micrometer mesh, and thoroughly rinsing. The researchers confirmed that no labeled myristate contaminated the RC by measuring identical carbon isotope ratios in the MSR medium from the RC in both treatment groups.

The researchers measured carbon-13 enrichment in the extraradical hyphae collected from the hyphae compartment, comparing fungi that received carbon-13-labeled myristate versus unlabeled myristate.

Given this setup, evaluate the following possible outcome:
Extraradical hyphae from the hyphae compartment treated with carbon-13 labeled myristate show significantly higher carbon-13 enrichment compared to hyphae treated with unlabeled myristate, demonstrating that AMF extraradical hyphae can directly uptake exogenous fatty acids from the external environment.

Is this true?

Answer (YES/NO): YES